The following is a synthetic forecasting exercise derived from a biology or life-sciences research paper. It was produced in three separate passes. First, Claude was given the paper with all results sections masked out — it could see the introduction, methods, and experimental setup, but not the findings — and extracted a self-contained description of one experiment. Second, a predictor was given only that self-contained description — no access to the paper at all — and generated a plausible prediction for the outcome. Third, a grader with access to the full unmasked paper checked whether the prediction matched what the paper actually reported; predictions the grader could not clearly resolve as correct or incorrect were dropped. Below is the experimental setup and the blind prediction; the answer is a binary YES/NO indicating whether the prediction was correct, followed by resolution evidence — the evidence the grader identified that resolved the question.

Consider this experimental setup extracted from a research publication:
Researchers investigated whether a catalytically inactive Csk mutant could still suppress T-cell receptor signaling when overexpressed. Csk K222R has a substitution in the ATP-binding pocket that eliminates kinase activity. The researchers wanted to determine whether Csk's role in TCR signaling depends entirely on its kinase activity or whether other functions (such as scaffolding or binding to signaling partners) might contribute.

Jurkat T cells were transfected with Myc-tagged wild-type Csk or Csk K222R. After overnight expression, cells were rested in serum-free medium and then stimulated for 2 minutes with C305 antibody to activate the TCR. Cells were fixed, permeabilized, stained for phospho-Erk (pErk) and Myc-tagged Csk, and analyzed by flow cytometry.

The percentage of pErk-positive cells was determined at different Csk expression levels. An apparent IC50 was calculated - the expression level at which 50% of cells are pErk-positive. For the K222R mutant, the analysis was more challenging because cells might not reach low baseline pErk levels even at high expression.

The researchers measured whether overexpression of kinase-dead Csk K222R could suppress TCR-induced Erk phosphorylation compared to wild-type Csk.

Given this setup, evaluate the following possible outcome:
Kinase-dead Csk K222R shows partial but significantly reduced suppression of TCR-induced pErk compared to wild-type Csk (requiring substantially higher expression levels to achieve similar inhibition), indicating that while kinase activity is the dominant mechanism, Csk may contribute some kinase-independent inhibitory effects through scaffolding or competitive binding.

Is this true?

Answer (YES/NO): NO